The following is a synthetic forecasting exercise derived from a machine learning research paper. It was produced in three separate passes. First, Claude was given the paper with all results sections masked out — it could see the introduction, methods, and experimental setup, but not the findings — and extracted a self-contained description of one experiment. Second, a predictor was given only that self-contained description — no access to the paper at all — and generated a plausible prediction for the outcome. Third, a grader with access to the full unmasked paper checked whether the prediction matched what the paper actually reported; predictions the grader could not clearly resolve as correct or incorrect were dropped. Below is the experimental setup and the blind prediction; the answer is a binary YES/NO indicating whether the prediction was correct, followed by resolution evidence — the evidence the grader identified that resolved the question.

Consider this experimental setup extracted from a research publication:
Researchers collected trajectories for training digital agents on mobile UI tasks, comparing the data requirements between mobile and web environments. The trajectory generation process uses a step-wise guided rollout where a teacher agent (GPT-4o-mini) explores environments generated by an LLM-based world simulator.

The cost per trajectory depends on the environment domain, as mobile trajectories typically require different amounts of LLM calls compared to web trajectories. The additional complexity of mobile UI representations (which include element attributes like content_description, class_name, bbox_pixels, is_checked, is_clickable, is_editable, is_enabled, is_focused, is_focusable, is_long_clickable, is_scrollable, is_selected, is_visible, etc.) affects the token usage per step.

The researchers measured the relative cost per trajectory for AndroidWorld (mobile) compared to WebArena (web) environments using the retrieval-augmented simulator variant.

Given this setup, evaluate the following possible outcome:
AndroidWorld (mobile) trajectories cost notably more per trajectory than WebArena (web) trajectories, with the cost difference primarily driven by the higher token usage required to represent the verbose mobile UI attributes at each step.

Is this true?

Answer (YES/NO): NO